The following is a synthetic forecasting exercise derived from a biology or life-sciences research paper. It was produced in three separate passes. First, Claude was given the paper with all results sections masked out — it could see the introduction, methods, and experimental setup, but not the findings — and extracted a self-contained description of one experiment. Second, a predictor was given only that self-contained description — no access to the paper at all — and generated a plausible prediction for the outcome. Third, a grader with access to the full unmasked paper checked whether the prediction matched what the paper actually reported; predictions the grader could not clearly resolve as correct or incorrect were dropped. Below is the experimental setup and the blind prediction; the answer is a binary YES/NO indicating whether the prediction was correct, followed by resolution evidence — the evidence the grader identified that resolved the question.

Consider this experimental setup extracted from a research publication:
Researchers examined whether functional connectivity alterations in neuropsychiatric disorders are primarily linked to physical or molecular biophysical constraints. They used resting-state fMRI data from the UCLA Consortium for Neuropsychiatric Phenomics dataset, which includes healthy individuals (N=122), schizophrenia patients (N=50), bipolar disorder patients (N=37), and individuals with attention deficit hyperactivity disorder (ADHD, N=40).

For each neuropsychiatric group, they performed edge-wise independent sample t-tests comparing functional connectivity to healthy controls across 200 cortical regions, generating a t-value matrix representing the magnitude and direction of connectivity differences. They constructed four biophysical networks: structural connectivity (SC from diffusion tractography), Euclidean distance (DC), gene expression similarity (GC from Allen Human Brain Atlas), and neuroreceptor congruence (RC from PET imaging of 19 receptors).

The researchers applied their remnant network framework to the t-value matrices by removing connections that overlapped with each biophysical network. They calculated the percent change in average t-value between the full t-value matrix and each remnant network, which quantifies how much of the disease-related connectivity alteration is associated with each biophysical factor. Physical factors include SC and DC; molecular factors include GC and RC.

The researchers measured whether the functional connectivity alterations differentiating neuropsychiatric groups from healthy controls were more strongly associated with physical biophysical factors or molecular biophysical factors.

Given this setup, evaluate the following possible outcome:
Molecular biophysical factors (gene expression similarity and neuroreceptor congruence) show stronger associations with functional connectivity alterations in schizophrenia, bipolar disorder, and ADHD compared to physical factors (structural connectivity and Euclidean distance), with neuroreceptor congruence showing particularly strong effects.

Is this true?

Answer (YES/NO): NO